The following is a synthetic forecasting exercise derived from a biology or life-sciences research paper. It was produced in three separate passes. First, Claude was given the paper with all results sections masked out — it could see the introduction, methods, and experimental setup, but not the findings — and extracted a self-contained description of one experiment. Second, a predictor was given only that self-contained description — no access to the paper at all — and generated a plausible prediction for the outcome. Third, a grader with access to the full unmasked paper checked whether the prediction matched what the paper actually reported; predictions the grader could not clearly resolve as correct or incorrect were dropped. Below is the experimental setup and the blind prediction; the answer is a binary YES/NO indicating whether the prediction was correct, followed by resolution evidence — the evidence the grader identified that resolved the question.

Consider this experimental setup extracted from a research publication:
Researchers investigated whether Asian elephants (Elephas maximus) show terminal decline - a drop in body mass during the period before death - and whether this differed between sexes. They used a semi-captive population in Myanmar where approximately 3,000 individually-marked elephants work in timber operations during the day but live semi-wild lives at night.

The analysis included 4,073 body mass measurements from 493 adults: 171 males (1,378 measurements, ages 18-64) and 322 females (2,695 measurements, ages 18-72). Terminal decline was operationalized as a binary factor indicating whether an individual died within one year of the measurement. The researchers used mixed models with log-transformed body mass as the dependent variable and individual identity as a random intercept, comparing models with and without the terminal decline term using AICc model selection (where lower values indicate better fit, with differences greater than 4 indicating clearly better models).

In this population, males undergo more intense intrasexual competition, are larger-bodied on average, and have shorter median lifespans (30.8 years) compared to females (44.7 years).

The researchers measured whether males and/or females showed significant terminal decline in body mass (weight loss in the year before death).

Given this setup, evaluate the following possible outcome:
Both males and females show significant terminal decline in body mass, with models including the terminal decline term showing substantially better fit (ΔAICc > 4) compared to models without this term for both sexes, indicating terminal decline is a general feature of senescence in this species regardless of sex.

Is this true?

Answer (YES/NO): NO